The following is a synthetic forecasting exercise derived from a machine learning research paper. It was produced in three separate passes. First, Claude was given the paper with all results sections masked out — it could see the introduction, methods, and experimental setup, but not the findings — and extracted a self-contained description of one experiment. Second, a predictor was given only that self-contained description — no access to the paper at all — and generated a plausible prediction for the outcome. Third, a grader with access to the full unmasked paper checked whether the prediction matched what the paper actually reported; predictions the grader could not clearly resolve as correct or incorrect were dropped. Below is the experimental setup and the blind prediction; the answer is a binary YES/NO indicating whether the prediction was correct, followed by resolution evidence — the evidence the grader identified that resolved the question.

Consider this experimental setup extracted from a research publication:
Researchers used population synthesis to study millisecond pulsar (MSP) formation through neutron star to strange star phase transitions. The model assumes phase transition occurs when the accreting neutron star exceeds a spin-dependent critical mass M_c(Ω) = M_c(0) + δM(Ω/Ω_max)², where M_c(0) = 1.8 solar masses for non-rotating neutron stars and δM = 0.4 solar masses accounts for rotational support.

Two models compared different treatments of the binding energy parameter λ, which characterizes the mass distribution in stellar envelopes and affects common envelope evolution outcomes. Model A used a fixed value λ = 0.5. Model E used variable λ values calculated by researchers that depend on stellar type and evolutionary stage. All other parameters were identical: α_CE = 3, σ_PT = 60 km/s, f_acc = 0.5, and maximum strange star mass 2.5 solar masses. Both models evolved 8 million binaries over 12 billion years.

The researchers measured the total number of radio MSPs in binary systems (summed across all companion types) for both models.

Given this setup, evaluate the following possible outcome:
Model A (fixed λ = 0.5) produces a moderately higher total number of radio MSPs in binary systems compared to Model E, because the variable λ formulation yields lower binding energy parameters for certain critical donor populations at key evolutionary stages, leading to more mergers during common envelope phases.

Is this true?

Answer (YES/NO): NO